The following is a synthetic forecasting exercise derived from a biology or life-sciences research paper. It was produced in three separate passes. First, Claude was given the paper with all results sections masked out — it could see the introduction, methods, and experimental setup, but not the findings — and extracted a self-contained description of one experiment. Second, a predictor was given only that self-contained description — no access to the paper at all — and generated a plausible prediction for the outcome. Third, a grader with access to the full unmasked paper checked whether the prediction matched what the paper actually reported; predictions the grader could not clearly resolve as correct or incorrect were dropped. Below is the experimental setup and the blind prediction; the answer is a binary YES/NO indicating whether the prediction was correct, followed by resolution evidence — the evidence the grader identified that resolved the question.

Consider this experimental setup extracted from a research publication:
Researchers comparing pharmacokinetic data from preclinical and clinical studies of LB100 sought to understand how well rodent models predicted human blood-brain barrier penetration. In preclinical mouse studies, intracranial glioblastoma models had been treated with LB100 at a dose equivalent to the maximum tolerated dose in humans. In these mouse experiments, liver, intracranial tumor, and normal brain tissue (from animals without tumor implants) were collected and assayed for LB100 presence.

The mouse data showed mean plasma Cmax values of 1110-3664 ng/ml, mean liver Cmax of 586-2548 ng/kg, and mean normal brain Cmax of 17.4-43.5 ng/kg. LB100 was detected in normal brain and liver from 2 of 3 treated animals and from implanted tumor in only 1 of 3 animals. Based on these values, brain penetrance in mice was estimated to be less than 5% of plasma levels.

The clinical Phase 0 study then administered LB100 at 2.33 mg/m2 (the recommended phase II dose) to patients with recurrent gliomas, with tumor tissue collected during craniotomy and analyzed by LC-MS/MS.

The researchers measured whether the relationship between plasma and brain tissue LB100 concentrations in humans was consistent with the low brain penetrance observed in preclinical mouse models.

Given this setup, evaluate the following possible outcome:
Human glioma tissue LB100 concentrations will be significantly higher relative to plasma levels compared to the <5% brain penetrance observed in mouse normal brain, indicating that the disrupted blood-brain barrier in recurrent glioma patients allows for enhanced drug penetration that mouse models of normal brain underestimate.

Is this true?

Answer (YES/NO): NO